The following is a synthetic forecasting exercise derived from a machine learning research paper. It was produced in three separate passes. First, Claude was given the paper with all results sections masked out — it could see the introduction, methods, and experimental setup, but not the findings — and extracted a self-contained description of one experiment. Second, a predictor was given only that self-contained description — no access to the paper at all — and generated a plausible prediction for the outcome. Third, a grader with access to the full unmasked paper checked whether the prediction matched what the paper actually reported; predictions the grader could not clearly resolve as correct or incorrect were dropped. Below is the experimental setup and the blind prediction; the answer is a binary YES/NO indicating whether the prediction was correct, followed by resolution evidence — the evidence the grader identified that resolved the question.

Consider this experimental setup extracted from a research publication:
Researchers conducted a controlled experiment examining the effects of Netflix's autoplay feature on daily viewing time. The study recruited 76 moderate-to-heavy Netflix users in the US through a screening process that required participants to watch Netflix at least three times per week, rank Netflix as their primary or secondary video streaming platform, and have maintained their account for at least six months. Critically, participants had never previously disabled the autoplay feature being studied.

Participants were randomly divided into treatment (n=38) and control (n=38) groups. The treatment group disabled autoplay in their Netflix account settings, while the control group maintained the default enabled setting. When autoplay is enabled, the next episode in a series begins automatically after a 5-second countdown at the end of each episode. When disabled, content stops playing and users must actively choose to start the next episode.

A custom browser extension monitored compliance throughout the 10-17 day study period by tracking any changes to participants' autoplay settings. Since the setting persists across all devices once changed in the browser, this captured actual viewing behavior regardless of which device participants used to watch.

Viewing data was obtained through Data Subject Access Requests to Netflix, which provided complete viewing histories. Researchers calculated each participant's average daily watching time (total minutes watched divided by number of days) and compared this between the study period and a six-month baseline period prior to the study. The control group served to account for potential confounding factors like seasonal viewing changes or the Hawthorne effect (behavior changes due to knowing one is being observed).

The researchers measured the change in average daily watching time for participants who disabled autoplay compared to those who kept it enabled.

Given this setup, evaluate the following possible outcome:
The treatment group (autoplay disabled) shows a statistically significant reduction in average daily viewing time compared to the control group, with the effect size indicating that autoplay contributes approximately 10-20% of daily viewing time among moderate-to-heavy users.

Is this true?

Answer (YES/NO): NO